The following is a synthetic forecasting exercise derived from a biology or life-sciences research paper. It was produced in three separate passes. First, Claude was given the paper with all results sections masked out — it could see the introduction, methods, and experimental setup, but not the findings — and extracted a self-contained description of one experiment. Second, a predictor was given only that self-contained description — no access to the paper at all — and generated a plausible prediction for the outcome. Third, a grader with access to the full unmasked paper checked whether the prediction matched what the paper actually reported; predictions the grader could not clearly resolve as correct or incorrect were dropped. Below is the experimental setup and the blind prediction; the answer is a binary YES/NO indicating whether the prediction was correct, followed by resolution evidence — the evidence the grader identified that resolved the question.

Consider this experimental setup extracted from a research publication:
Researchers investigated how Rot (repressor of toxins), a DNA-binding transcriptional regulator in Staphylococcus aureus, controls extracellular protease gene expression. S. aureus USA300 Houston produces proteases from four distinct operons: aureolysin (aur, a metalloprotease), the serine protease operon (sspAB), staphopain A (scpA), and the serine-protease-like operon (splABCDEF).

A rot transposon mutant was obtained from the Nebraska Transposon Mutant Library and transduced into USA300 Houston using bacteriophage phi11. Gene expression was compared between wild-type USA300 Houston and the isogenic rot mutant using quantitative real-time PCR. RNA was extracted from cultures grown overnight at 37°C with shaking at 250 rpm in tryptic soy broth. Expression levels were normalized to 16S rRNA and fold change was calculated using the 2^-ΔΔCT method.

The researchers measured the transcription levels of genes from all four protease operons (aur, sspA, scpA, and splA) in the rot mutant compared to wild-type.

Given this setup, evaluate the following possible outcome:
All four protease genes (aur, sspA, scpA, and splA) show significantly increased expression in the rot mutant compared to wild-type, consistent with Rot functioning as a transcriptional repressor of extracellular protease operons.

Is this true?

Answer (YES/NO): NO